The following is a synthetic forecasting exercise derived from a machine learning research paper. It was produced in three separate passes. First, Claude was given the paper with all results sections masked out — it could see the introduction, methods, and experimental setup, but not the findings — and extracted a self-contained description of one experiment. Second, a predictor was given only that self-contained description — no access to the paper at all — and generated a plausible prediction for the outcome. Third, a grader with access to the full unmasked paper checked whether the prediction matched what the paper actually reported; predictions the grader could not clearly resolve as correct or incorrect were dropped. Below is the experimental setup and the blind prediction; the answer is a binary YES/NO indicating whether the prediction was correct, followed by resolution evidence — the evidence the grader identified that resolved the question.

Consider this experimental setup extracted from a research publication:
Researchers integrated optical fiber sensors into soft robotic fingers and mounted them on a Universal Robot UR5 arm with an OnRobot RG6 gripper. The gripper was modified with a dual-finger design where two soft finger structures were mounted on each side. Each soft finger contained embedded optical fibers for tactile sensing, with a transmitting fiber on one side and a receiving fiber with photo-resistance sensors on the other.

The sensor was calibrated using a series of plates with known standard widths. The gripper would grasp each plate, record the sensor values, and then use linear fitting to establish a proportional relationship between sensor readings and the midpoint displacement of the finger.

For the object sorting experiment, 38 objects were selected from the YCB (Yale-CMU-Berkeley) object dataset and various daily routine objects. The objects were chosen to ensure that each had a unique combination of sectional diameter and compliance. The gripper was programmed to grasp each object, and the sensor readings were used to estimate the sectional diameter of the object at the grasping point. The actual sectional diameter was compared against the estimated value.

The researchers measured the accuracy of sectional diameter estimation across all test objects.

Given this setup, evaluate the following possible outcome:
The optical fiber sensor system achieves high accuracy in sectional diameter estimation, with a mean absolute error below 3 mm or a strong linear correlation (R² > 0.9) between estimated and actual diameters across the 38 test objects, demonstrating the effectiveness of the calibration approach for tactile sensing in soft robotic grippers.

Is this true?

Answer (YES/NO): NO